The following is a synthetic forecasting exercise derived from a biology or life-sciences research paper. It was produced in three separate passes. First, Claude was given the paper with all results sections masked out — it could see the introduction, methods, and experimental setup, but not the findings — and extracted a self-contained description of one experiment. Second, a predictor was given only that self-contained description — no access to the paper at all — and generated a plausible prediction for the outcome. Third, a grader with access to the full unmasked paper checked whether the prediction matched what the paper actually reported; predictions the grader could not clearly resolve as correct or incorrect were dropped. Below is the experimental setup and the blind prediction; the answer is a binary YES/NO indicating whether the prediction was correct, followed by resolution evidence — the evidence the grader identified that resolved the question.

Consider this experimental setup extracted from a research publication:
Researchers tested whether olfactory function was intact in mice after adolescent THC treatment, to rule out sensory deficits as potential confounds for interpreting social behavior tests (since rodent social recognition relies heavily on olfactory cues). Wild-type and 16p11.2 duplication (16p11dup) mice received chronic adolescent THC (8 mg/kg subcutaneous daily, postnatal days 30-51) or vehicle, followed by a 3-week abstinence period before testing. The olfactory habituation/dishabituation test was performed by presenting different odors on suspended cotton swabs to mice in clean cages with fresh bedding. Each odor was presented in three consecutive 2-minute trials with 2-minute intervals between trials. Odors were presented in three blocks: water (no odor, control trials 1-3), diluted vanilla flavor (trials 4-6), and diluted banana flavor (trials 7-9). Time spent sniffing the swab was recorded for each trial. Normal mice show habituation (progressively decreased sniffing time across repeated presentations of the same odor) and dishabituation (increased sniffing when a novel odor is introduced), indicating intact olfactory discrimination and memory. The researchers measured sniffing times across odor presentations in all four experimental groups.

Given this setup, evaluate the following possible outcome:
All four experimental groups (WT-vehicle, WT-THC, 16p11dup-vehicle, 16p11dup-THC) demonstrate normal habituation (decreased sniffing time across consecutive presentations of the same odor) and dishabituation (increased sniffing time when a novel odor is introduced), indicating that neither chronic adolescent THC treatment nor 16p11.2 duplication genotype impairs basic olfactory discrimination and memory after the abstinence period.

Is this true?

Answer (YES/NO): YES